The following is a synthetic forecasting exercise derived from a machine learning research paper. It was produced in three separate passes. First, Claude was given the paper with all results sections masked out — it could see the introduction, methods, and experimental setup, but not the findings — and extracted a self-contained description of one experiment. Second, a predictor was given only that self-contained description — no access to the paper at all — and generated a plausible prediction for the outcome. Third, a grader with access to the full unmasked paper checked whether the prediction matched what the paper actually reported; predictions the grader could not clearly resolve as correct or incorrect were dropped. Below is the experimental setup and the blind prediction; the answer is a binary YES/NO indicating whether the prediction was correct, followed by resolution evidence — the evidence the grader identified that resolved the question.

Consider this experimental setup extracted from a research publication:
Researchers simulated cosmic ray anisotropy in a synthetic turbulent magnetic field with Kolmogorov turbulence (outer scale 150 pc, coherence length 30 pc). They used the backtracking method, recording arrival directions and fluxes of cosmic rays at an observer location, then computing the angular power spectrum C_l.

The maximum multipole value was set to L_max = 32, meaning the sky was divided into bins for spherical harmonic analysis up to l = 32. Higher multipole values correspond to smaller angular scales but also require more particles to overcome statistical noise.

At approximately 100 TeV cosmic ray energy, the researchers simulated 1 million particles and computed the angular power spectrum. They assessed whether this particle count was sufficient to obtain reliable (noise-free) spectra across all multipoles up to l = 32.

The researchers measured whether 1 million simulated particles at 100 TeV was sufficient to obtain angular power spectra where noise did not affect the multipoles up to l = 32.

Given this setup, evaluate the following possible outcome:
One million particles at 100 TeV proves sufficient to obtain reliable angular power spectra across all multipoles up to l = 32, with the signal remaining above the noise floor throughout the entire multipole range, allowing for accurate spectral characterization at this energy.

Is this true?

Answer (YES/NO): YES